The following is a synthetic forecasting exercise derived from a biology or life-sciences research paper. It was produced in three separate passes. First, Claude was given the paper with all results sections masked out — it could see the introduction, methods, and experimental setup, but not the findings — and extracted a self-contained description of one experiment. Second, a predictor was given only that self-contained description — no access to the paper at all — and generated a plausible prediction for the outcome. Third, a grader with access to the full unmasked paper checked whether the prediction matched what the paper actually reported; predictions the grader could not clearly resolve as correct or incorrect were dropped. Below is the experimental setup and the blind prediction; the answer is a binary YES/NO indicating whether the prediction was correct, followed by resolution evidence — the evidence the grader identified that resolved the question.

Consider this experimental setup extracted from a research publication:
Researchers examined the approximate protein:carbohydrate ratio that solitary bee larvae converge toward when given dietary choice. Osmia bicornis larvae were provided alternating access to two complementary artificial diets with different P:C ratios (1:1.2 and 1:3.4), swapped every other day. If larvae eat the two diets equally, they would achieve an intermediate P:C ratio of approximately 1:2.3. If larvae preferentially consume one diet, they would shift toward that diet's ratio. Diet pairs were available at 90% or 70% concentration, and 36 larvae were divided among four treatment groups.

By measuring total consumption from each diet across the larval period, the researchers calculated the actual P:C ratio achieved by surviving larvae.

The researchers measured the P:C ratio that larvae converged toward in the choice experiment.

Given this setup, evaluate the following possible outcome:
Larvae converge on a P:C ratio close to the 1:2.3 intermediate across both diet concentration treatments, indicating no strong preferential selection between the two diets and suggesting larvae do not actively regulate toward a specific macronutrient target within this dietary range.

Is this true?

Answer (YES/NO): NO